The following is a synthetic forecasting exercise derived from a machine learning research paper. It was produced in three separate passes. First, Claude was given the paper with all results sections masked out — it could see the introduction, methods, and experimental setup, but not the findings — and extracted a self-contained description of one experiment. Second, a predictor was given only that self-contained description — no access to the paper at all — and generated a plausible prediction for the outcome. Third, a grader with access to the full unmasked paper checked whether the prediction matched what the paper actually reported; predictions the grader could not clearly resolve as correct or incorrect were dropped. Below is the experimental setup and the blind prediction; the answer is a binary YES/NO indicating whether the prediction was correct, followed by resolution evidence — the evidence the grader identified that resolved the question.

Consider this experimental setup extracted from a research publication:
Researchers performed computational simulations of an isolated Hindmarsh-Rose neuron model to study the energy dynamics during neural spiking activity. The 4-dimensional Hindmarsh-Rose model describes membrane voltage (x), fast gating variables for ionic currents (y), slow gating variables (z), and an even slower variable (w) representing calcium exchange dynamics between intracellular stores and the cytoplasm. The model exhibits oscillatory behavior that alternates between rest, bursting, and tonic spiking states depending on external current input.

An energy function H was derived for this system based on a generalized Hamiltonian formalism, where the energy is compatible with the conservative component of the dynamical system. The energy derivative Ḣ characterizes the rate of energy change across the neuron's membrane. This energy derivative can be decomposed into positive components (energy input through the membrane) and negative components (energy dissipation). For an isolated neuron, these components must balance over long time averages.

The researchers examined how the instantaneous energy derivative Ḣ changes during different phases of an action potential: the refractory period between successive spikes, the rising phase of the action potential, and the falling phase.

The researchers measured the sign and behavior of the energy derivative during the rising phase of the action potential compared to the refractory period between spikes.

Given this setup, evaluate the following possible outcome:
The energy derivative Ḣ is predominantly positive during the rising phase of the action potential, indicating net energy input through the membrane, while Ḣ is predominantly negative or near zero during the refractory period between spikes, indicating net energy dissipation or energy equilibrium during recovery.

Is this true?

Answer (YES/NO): NO